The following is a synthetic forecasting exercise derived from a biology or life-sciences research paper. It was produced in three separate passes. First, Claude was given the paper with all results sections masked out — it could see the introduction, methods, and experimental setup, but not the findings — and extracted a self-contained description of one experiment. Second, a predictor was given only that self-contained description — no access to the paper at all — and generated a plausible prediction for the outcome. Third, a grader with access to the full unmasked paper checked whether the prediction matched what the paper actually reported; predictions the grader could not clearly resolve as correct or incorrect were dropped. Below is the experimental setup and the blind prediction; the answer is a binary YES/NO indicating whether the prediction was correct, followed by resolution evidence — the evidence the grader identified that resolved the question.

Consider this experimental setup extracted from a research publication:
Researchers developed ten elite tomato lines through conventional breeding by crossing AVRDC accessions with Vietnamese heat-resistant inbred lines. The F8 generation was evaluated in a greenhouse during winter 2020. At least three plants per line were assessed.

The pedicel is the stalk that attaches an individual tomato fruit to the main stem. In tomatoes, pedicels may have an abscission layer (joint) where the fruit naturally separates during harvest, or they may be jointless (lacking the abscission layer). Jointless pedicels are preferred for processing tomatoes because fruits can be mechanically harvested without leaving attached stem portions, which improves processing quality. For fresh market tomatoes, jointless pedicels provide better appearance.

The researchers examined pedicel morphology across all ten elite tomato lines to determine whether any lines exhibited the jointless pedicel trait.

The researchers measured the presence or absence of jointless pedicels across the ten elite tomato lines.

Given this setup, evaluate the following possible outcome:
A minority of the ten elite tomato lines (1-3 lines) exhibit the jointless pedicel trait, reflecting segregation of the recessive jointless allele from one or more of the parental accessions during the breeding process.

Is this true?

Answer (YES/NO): YES